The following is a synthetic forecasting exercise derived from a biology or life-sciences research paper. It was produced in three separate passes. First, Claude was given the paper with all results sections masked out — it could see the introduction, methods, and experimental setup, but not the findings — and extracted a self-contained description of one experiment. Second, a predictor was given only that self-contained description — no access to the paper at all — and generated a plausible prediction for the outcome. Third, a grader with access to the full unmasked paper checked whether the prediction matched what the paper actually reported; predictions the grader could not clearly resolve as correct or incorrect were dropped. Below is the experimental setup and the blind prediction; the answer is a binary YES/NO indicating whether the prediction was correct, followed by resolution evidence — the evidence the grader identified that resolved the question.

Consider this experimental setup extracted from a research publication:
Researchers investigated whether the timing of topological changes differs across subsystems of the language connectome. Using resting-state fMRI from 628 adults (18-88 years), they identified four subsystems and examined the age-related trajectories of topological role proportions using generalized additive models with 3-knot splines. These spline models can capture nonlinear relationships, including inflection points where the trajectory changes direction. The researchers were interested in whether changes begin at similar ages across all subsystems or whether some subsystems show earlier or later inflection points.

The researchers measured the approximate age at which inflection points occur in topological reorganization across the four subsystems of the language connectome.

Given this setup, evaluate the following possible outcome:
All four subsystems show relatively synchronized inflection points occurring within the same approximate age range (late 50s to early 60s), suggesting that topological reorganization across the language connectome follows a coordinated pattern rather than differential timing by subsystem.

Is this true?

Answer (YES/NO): NO